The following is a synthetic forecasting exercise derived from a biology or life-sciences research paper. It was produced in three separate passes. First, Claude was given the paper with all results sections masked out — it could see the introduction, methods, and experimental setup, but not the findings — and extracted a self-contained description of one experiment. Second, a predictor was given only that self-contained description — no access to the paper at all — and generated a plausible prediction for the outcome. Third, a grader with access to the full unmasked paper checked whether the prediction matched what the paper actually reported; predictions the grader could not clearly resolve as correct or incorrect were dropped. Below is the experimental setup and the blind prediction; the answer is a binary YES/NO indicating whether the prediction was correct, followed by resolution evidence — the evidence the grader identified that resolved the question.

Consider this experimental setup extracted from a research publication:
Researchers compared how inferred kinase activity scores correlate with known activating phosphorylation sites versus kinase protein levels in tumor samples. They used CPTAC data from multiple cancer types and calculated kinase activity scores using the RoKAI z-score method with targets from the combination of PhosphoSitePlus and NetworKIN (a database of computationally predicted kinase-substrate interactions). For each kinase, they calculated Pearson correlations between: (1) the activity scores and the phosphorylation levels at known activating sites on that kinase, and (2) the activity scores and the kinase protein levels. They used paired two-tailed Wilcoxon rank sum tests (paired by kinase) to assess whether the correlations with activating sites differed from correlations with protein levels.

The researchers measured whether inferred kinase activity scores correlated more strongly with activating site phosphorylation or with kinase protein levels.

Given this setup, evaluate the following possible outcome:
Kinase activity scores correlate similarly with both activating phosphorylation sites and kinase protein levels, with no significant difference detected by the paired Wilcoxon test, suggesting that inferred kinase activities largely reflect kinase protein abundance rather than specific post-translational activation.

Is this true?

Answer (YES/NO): NO